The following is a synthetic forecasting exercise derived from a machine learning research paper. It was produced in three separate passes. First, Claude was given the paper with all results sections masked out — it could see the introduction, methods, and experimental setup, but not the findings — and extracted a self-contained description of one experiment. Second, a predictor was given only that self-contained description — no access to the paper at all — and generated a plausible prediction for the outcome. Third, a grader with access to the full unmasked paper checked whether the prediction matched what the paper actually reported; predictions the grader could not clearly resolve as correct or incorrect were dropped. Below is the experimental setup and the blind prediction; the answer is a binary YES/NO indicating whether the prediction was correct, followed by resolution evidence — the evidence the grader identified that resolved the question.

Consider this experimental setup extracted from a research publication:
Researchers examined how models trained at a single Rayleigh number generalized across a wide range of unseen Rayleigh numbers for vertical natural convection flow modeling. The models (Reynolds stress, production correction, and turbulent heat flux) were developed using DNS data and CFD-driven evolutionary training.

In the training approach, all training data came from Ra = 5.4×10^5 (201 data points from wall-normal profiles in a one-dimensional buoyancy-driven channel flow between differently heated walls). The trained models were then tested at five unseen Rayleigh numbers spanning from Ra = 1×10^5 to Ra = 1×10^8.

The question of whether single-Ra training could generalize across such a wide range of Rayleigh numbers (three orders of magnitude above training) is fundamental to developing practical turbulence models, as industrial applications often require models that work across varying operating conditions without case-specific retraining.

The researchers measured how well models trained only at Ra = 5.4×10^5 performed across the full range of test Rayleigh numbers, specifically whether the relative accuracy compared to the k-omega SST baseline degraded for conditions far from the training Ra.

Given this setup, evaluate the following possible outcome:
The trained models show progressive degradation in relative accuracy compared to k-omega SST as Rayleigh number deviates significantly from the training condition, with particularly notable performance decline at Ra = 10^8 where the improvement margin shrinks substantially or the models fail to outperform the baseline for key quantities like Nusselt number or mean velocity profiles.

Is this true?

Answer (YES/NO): NO